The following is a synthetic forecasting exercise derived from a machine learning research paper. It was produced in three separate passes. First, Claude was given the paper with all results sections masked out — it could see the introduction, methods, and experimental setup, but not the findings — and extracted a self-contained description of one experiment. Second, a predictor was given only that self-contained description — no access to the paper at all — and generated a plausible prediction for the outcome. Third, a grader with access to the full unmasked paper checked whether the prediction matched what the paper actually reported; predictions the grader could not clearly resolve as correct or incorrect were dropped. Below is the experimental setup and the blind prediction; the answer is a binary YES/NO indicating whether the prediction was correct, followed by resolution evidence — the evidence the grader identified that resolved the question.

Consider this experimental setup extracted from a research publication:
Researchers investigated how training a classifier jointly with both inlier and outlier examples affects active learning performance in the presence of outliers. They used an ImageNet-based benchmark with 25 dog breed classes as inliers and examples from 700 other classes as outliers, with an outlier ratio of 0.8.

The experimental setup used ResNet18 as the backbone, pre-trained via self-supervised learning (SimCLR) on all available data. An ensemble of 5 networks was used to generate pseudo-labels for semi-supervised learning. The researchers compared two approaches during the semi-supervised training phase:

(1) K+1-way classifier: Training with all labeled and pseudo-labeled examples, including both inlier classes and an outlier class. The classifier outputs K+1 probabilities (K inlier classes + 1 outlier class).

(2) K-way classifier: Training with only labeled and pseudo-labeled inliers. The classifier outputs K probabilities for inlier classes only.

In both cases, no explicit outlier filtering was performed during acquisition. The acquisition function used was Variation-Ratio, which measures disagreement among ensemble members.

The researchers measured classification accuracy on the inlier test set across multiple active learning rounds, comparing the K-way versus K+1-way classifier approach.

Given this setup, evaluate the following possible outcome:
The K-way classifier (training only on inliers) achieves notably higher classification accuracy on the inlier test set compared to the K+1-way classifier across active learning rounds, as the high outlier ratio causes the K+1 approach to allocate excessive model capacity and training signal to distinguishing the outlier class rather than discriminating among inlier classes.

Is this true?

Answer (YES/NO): NO